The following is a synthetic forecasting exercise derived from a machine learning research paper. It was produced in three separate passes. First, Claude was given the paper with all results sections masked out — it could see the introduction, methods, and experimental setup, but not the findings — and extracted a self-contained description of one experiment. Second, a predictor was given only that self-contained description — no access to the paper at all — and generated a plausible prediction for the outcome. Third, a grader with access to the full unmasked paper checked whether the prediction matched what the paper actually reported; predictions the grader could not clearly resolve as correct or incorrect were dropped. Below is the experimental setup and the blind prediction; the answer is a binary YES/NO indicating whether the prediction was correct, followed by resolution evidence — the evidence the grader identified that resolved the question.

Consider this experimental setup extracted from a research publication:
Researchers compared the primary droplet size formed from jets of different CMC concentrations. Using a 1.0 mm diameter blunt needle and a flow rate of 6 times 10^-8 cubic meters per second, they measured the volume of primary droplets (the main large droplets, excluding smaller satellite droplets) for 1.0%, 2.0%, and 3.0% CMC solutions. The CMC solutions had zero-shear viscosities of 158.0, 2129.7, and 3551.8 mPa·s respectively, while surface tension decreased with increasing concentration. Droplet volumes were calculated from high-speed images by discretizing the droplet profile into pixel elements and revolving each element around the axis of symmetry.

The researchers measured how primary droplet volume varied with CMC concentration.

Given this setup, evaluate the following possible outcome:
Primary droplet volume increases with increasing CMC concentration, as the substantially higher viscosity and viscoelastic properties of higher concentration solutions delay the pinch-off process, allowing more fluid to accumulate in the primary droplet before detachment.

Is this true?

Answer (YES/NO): YES